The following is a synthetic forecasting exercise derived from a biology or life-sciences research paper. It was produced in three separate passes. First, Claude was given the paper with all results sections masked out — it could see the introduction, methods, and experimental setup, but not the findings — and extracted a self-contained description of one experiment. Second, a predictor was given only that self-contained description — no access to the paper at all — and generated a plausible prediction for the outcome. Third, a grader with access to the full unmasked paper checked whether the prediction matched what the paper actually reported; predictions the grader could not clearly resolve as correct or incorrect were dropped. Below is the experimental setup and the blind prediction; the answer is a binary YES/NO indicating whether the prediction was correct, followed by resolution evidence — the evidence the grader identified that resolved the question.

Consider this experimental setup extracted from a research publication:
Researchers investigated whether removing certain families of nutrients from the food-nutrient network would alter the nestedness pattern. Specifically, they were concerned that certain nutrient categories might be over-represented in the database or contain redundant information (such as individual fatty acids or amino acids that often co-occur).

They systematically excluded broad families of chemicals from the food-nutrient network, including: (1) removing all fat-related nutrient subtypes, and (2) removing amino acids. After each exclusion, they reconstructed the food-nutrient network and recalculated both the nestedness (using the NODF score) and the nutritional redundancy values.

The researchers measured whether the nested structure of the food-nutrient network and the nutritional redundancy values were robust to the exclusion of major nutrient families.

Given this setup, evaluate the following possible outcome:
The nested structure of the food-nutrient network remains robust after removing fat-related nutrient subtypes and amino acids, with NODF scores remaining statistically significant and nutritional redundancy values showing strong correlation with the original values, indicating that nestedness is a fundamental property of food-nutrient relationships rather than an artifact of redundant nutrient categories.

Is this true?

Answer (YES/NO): YES